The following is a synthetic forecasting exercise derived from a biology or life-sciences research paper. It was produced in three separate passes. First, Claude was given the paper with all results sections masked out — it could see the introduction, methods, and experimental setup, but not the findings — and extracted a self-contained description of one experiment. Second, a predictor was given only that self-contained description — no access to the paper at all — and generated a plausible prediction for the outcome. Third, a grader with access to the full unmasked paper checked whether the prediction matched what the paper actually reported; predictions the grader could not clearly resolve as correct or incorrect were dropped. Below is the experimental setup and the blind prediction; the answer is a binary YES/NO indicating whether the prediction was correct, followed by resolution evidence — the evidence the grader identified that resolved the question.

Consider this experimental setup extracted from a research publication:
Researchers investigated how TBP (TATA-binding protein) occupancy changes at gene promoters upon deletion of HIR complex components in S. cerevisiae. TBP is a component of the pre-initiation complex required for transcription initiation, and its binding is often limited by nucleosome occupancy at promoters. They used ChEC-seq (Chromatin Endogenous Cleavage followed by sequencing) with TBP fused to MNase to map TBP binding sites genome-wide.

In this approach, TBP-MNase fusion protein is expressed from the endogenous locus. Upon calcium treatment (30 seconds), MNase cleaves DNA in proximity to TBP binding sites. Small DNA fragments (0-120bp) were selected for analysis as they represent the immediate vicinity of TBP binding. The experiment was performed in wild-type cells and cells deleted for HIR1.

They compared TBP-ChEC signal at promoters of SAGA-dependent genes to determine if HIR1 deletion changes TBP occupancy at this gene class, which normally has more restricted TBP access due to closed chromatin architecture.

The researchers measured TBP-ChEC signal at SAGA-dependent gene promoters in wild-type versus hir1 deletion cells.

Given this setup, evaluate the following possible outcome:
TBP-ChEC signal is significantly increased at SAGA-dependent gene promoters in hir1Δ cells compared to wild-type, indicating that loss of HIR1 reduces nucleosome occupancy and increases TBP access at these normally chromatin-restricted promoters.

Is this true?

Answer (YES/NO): YES